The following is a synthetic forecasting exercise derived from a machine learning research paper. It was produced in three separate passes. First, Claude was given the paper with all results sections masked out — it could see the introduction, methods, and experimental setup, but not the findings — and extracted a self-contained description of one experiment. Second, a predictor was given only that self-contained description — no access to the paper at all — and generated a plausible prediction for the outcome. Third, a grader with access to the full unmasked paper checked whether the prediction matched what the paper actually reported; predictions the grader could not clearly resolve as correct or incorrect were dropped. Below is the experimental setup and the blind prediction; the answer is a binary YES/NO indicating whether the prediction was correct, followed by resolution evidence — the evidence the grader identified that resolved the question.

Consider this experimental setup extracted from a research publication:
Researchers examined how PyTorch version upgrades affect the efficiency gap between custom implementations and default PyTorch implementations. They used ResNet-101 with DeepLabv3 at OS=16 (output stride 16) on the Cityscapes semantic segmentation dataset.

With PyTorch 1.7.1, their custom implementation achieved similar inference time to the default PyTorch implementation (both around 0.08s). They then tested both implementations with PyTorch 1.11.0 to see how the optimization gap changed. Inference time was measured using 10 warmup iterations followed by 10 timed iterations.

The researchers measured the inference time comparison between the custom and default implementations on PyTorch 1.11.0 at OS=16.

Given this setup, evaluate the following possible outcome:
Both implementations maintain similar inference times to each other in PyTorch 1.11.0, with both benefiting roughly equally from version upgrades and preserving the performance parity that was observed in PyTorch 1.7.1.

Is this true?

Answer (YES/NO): NO